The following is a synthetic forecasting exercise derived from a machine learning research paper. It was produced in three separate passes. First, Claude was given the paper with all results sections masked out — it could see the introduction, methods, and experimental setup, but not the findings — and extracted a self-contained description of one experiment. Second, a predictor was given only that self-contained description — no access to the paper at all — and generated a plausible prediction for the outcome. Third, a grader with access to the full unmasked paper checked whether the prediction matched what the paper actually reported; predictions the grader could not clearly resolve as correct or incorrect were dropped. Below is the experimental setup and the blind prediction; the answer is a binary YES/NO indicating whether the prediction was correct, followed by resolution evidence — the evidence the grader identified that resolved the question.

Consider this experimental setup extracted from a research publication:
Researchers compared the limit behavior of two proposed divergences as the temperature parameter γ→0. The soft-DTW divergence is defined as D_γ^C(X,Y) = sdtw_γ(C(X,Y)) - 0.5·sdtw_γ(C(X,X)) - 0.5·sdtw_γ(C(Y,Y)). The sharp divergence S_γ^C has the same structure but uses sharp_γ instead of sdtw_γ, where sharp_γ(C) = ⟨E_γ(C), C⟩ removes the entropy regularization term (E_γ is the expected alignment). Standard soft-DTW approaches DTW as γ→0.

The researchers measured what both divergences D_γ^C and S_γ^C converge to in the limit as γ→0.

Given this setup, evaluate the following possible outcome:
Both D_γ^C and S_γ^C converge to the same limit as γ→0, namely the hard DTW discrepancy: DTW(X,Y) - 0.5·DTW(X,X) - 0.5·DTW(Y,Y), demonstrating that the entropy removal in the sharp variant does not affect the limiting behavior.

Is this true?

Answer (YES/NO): YES